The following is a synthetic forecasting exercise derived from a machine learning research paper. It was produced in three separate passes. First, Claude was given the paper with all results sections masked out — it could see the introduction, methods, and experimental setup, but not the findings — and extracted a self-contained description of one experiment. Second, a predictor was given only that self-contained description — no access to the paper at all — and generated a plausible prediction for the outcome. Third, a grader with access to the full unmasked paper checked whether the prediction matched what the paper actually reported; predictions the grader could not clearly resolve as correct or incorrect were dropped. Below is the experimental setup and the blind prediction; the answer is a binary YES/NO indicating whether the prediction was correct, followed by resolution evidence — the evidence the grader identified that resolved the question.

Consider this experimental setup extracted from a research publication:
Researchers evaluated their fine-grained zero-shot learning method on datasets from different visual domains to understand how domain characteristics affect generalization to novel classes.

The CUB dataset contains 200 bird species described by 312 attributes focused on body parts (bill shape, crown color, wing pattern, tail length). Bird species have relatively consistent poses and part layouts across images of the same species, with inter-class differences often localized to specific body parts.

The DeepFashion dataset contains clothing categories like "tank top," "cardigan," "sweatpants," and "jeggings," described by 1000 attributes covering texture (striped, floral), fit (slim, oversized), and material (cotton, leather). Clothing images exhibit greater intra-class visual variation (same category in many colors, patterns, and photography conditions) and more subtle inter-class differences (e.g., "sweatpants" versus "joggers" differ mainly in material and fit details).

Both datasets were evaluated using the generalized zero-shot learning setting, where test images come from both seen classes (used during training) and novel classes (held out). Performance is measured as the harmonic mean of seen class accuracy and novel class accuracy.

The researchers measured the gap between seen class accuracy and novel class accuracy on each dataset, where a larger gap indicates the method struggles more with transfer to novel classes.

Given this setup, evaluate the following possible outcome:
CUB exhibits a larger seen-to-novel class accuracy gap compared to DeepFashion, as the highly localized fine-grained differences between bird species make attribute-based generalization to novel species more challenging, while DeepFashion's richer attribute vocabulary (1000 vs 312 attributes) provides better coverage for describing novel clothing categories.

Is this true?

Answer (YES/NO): NO